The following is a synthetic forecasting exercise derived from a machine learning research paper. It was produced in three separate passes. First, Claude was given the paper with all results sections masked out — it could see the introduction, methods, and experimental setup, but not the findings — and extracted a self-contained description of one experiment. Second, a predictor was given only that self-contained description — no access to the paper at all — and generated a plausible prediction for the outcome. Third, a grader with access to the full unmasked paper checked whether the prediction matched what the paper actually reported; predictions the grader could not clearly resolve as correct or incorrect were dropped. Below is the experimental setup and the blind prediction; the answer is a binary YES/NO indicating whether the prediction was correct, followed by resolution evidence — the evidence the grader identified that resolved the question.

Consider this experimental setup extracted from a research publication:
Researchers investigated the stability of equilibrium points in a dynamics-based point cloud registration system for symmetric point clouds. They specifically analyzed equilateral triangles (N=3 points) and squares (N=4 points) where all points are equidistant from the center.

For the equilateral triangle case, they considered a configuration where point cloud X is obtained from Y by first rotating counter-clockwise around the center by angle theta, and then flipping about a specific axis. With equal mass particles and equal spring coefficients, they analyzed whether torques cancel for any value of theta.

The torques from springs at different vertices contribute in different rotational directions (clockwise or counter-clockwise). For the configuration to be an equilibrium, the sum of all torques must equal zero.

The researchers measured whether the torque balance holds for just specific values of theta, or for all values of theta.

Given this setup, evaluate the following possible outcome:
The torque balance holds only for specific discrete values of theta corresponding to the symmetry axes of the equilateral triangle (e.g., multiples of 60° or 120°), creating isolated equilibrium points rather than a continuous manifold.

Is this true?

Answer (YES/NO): NO